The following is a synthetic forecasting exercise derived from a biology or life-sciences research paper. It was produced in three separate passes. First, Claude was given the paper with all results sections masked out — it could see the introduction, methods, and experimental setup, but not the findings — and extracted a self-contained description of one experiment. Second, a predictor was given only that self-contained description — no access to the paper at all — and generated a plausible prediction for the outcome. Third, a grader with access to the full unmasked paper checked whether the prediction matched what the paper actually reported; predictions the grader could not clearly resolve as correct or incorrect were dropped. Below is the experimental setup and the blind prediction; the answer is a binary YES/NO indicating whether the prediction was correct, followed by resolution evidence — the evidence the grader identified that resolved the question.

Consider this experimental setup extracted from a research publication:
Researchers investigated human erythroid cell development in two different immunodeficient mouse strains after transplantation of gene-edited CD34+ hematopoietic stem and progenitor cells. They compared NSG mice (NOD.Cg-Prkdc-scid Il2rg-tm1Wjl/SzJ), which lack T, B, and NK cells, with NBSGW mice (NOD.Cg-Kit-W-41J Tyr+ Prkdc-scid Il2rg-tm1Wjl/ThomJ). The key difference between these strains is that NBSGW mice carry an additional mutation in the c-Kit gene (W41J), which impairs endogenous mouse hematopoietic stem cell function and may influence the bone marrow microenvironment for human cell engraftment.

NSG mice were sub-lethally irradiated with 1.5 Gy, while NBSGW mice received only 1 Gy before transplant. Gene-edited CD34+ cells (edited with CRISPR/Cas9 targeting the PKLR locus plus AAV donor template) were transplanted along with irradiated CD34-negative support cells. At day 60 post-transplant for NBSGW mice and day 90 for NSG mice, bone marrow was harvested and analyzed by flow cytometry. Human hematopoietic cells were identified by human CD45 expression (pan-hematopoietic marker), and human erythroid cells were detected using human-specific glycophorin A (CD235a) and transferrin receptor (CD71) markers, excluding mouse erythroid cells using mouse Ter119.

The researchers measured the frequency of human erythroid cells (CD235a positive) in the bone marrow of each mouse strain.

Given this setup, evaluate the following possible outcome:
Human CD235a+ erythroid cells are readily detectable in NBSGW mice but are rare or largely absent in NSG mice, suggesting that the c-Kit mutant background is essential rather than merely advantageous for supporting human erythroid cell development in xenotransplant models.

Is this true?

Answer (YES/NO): NO